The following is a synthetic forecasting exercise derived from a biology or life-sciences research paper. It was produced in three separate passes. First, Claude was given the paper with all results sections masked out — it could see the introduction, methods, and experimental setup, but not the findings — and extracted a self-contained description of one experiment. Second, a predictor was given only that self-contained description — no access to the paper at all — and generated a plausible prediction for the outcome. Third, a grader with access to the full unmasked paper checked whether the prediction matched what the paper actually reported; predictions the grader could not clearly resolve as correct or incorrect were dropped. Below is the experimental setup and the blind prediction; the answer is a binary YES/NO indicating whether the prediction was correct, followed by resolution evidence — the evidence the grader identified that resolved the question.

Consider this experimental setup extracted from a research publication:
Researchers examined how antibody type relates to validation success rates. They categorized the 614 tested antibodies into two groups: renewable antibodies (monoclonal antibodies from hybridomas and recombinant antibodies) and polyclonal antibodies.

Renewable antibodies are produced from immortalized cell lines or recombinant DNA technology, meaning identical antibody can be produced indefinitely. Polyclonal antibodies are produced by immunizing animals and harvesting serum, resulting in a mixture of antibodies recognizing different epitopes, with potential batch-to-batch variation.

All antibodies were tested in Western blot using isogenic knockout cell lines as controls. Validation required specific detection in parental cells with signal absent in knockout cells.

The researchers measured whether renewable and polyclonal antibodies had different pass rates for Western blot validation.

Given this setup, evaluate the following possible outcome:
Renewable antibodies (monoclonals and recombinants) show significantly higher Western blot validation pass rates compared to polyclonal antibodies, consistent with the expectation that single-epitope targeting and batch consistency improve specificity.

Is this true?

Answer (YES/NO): YES